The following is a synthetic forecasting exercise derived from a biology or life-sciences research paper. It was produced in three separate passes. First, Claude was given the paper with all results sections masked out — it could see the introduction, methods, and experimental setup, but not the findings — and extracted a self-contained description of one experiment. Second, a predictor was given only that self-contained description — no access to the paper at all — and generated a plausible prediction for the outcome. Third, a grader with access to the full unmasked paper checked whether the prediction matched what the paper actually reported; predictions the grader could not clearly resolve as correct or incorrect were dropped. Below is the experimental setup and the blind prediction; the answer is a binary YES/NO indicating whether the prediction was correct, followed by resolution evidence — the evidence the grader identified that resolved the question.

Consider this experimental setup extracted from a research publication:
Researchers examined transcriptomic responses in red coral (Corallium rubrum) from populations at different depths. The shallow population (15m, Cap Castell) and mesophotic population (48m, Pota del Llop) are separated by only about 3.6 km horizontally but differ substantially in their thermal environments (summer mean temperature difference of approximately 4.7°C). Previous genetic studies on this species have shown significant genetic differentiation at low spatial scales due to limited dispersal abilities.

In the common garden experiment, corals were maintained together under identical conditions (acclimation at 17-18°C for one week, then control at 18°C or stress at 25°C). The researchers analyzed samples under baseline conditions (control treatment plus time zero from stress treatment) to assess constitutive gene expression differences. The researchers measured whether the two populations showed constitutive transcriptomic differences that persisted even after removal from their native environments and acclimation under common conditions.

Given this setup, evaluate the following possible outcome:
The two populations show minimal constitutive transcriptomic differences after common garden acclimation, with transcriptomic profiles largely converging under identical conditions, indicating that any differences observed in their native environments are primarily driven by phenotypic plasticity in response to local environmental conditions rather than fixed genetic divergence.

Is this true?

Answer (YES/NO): NO